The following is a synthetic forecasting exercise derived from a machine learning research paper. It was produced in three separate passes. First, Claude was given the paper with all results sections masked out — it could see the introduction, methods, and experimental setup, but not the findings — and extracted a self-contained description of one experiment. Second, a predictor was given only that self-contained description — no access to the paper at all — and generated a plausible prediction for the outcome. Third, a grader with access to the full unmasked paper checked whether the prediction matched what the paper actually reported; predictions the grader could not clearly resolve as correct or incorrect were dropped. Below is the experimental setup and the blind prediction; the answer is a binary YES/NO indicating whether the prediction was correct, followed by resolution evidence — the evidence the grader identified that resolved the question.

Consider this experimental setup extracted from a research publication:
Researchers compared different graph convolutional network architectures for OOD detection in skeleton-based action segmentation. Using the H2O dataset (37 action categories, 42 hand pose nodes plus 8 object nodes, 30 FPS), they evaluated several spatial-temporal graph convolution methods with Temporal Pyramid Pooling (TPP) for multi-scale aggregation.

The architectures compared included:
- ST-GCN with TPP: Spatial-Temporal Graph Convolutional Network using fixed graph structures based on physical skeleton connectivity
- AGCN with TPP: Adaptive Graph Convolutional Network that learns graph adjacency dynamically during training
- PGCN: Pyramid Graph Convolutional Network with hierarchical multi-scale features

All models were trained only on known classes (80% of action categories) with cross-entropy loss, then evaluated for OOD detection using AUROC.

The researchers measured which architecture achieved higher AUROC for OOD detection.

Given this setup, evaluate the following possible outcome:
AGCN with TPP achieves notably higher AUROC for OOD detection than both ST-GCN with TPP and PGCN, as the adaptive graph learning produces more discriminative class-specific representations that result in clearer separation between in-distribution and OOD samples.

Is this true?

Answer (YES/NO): NO